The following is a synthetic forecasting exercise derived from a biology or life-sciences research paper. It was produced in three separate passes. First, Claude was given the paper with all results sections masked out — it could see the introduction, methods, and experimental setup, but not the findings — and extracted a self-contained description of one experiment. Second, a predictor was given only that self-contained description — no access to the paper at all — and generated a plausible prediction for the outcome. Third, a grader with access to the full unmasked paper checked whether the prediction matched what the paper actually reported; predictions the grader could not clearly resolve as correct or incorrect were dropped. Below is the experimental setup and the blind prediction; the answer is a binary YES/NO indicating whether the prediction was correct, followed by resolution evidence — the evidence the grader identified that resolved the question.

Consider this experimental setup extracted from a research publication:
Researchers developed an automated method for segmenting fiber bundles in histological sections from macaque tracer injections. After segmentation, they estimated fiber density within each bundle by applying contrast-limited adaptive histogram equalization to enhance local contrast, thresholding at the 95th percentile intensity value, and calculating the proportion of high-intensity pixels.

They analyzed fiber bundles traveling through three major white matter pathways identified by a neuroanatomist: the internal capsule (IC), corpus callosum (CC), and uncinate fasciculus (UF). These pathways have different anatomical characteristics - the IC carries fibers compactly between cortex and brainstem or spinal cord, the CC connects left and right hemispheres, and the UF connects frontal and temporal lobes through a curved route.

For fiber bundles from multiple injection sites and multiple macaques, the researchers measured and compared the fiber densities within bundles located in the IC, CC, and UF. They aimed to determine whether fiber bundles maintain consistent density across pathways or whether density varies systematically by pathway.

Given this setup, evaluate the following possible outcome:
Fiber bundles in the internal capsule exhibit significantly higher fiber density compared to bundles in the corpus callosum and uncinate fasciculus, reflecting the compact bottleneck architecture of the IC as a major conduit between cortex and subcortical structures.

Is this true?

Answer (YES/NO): YES